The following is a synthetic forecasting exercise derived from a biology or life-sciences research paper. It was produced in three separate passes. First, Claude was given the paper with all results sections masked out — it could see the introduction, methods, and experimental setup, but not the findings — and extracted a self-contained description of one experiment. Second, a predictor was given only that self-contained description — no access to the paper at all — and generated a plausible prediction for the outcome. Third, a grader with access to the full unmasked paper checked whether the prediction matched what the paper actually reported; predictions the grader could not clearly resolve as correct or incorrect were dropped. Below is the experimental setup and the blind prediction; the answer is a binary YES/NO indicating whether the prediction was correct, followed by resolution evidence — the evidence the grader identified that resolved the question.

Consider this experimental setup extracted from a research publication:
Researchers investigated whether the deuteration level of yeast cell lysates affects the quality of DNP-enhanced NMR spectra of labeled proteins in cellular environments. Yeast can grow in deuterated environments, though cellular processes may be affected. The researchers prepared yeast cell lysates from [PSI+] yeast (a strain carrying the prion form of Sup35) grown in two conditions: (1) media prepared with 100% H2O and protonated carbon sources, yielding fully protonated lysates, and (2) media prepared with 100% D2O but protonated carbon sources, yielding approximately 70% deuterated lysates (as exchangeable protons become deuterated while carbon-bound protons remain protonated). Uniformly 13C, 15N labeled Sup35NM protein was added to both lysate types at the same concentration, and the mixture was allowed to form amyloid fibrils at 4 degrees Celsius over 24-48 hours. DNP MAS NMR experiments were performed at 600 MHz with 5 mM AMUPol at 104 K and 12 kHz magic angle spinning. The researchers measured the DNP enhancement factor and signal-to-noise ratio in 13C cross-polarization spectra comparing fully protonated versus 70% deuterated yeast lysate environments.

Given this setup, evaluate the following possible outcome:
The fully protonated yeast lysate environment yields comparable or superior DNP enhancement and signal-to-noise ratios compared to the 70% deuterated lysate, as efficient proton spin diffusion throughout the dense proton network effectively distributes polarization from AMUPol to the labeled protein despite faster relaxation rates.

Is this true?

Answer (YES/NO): YES